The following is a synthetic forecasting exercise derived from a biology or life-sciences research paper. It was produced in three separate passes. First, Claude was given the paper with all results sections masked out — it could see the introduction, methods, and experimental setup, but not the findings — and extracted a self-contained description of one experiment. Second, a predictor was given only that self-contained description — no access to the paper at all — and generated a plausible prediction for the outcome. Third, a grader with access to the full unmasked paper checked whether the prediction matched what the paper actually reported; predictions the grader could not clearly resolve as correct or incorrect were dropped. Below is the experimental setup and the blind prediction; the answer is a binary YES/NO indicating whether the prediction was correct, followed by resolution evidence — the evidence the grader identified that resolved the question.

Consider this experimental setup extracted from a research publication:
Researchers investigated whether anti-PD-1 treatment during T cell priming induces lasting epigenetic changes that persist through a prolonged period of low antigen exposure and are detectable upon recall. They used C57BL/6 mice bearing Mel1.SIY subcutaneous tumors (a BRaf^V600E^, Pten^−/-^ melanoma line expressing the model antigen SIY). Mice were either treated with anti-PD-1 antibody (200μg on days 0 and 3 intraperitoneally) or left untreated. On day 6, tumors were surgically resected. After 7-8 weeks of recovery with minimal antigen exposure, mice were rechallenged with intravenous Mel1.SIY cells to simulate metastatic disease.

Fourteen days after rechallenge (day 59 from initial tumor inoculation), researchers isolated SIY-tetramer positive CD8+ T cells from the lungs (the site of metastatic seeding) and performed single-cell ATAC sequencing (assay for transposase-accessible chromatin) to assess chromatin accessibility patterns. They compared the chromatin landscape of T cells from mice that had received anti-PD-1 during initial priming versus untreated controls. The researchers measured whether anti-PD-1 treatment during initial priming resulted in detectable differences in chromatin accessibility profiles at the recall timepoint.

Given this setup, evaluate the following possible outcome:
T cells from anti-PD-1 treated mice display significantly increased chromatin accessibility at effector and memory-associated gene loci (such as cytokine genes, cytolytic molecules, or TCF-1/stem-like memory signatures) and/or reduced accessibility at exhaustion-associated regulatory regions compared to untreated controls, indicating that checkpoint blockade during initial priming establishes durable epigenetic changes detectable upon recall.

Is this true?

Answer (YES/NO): NO